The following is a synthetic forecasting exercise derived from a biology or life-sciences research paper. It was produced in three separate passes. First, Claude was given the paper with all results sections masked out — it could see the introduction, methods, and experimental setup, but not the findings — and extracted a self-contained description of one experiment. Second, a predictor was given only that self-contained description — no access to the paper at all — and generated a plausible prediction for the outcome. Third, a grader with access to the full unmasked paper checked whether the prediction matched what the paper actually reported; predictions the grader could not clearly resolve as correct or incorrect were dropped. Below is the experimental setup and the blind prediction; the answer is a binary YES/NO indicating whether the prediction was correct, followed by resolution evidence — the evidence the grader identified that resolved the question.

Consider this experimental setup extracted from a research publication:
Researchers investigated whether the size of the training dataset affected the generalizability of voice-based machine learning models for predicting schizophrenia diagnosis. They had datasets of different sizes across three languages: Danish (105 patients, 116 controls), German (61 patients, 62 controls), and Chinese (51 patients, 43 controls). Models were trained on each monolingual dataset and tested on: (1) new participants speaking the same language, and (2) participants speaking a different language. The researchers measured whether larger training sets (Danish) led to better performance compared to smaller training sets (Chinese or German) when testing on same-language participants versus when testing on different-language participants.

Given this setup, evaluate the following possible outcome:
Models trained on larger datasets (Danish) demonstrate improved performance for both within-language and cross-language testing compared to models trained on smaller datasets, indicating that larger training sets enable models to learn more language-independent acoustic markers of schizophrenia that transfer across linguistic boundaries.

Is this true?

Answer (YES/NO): NO